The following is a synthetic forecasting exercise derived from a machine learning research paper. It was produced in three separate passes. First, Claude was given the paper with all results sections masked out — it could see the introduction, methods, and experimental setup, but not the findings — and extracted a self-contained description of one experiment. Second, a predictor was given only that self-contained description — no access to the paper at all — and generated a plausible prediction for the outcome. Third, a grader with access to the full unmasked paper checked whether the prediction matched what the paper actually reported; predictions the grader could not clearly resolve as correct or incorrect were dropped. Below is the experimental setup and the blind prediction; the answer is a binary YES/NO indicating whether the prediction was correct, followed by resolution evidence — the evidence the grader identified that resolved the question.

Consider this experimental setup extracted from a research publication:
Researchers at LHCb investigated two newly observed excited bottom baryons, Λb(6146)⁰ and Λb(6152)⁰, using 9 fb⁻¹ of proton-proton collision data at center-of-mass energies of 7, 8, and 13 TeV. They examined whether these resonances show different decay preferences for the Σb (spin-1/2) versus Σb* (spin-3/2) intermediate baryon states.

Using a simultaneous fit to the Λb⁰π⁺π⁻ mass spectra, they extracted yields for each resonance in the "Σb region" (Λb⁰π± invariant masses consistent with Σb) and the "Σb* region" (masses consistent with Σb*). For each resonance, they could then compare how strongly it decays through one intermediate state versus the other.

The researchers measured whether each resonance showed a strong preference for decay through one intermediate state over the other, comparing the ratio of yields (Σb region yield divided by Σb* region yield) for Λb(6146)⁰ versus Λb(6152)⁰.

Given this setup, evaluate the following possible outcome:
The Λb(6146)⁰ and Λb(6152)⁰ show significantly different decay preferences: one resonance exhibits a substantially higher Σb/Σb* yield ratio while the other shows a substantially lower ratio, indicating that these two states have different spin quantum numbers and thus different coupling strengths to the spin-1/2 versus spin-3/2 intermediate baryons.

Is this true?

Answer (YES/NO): YES